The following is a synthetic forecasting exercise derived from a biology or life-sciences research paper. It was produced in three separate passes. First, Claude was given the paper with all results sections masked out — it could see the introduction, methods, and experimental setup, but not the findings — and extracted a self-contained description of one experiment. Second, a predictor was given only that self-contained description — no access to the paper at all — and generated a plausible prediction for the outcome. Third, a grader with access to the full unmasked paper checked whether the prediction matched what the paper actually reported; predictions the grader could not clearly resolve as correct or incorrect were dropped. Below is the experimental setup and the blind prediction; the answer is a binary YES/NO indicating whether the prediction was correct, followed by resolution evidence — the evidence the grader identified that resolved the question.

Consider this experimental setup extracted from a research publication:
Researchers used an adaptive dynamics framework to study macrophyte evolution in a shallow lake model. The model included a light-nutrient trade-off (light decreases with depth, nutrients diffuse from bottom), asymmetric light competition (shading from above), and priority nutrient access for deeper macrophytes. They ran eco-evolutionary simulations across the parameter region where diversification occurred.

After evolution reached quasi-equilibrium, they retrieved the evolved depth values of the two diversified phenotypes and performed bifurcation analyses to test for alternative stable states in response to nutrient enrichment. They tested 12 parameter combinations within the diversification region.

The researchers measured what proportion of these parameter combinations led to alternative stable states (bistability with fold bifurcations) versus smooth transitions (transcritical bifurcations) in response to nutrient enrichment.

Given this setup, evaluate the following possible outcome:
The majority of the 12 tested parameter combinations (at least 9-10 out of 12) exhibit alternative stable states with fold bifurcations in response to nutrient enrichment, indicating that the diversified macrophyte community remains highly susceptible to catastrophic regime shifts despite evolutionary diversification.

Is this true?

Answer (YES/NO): NO